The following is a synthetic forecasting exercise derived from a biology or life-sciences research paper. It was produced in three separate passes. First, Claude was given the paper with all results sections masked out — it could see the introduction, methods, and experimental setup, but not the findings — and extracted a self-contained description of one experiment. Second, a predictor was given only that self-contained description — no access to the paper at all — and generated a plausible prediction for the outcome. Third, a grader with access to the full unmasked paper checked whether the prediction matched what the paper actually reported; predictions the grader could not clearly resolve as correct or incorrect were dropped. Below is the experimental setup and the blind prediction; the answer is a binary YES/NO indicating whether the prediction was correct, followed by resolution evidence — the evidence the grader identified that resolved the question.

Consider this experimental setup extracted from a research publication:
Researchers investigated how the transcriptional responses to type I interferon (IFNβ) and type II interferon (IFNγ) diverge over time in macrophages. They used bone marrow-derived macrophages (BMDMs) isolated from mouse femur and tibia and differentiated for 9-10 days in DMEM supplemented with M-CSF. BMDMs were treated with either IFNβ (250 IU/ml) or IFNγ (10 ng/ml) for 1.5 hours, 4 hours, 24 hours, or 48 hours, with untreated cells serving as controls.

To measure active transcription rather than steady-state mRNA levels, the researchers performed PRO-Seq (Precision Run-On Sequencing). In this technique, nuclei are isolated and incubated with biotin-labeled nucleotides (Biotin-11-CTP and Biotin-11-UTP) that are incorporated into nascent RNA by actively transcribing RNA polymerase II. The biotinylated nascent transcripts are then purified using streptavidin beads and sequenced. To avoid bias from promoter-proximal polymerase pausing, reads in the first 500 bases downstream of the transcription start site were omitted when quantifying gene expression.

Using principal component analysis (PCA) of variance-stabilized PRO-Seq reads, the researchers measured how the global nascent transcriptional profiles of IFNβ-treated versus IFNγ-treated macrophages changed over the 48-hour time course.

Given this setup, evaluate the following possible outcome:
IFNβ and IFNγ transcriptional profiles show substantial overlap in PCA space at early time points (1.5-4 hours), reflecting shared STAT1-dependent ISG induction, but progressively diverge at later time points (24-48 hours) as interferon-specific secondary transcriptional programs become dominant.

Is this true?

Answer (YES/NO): YES